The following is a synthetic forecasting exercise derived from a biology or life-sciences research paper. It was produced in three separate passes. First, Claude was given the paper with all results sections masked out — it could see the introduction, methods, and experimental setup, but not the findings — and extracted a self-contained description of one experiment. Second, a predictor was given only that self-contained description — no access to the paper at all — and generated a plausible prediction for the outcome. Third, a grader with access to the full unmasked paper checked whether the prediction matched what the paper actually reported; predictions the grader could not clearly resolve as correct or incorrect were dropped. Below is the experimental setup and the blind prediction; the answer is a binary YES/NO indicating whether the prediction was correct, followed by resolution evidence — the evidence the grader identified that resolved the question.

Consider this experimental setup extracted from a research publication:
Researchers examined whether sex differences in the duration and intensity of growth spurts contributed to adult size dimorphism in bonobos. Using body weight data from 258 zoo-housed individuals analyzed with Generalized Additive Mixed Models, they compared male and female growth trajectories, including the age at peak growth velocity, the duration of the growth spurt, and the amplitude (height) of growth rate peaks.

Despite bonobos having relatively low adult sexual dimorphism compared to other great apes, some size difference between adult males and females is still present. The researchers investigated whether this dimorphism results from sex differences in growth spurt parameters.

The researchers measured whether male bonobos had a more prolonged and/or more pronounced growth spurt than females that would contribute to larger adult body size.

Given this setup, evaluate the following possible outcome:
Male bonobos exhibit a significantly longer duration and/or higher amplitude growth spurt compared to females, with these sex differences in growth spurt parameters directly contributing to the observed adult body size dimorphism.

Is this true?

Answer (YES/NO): YES